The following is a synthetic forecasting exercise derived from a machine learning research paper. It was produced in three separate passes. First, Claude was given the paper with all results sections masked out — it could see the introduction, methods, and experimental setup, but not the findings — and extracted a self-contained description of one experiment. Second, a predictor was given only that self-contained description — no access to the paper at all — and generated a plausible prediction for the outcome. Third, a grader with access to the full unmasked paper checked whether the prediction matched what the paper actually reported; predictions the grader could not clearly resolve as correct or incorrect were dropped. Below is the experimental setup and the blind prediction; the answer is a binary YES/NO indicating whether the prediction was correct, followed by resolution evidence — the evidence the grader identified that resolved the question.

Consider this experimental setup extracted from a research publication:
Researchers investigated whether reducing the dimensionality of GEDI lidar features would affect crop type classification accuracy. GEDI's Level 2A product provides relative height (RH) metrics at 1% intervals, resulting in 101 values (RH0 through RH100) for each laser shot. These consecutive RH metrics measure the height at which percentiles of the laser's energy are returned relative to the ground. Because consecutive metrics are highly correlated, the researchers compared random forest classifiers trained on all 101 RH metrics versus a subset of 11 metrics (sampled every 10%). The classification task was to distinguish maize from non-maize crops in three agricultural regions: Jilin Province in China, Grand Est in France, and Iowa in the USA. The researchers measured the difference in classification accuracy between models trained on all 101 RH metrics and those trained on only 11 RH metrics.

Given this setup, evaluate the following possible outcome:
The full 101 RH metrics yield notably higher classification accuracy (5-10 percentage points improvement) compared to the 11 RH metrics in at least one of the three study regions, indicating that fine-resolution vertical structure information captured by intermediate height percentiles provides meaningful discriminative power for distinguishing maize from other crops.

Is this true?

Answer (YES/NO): NO